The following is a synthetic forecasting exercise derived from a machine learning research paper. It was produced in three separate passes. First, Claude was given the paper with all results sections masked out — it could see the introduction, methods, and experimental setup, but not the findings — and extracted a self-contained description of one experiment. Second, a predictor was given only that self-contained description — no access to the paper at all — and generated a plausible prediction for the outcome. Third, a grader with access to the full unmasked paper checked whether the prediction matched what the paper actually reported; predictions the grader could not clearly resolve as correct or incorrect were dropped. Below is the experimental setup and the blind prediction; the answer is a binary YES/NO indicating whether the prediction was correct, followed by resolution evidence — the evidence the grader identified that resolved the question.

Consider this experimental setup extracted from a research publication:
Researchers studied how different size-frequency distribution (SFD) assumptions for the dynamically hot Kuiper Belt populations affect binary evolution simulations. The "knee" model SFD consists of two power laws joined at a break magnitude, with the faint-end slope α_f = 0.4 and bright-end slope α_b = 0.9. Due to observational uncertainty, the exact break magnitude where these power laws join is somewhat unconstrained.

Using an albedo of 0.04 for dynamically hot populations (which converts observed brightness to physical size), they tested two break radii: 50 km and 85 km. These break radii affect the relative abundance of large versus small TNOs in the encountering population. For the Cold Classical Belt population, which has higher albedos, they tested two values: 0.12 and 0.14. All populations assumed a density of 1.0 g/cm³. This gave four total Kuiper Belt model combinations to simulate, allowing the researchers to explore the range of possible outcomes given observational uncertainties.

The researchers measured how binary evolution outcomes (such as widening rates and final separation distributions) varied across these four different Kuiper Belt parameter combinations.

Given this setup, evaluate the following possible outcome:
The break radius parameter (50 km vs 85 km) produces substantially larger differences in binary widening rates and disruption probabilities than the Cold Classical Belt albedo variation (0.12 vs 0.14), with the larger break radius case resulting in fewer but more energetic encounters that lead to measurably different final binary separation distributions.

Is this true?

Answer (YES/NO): NO